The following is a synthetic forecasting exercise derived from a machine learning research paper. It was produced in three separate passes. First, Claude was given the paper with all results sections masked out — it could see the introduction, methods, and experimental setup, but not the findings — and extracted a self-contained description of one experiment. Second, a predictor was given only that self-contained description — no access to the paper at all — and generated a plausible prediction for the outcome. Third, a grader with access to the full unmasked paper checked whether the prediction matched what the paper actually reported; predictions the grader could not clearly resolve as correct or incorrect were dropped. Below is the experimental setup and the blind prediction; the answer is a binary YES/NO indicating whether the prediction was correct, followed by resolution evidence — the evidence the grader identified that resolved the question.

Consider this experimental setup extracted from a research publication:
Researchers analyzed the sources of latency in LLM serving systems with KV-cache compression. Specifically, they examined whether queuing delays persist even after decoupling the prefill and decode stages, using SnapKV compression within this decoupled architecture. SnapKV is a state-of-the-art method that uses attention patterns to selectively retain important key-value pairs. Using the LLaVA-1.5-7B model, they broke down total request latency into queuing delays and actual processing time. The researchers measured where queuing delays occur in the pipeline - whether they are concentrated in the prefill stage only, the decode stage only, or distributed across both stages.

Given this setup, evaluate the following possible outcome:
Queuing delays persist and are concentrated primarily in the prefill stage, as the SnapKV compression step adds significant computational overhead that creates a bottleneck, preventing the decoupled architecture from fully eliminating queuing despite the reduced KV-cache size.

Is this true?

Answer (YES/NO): NO